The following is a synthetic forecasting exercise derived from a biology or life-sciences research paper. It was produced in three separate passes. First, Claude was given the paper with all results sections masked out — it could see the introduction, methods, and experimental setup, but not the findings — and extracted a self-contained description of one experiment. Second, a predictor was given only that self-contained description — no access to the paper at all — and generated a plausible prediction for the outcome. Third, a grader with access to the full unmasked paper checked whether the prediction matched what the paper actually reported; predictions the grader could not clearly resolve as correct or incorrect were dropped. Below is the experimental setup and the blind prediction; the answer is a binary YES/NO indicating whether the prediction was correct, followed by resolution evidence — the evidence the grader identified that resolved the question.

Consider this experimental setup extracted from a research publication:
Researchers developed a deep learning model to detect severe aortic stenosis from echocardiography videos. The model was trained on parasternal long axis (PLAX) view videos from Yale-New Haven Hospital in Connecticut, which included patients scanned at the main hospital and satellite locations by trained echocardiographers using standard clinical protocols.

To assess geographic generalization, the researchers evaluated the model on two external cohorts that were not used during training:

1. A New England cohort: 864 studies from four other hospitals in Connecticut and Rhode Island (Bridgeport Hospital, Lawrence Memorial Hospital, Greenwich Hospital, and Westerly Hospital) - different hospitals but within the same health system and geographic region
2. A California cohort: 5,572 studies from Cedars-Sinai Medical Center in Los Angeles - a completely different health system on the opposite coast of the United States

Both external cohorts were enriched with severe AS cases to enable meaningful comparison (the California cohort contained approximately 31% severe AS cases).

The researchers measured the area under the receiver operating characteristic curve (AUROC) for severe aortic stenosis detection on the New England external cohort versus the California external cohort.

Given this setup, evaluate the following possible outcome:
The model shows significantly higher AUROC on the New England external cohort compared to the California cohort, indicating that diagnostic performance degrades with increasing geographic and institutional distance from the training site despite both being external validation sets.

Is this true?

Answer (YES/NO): NO